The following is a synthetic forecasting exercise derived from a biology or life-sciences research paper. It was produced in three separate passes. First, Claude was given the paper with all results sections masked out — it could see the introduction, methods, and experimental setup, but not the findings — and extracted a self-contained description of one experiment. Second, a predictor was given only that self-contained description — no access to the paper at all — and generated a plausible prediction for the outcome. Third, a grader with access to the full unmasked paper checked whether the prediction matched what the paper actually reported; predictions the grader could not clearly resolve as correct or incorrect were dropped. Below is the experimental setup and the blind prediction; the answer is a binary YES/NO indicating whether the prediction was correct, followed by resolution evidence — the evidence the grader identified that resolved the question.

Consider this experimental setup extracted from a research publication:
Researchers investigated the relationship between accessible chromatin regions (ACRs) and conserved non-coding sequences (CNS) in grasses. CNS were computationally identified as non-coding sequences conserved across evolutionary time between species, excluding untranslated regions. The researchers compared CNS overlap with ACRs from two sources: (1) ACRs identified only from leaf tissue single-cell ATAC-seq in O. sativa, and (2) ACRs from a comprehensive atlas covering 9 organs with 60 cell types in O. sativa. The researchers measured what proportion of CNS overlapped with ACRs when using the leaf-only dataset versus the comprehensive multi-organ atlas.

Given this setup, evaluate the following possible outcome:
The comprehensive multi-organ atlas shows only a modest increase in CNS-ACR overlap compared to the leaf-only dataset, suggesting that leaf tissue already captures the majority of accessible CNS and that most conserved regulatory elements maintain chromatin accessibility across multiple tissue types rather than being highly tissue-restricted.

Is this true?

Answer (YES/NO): NO